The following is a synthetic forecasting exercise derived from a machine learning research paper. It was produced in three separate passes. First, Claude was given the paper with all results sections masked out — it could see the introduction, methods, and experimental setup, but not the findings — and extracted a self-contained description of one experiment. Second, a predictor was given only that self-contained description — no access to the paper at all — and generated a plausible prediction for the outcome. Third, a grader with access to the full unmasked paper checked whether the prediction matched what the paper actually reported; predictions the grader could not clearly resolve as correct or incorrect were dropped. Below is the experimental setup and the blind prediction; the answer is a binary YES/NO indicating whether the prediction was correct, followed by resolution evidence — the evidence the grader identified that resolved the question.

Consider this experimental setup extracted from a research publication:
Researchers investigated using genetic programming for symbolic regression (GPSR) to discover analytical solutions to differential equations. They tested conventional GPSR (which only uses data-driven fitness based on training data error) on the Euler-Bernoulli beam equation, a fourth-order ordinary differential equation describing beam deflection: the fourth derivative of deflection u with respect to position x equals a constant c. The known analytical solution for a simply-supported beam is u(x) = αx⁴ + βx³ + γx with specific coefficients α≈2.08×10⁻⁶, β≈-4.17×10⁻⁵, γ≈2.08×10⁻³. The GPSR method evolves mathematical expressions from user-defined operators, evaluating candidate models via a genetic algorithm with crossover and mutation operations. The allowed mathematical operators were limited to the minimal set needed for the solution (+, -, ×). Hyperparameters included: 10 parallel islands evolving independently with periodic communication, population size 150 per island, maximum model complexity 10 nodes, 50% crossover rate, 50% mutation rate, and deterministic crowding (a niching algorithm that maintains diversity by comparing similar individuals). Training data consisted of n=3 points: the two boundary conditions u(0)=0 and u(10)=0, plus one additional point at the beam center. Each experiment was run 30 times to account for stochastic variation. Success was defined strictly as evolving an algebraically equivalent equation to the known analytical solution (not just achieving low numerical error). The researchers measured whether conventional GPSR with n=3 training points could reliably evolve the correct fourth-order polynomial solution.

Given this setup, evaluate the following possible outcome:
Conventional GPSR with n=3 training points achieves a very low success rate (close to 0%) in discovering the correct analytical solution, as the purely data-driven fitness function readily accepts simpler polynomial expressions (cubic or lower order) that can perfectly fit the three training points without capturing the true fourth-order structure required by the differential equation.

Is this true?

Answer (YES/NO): YES